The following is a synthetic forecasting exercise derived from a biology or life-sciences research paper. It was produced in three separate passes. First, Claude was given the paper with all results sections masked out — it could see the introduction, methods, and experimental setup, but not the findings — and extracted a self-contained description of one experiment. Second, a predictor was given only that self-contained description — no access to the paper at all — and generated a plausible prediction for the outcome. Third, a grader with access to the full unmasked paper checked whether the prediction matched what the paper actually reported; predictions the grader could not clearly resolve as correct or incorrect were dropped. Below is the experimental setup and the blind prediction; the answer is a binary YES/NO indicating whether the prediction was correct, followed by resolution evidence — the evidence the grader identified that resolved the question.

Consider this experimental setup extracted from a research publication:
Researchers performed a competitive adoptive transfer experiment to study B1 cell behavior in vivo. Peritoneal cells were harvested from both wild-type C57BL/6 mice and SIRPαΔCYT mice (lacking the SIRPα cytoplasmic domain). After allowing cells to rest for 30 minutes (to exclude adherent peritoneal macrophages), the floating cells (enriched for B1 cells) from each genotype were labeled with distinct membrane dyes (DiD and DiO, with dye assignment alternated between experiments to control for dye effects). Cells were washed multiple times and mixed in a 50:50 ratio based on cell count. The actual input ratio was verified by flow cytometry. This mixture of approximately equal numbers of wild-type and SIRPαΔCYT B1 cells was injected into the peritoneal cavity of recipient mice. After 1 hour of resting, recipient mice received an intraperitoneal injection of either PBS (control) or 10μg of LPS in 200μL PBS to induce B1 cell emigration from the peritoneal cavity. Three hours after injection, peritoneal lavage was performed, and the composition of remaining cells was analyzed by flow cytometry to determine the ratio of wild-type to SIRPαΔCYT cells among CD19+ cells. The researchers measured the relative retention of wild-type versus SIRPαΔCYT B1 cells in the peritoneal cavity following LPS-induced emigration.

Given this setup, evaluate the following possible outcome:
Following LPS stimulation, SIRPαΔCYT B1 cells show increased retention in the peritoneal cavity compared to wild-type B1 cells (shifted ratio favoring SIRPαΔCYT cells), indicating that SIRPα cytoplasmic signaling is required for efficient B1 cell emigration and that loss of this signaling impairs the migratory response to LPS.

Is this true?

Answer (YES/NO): NO